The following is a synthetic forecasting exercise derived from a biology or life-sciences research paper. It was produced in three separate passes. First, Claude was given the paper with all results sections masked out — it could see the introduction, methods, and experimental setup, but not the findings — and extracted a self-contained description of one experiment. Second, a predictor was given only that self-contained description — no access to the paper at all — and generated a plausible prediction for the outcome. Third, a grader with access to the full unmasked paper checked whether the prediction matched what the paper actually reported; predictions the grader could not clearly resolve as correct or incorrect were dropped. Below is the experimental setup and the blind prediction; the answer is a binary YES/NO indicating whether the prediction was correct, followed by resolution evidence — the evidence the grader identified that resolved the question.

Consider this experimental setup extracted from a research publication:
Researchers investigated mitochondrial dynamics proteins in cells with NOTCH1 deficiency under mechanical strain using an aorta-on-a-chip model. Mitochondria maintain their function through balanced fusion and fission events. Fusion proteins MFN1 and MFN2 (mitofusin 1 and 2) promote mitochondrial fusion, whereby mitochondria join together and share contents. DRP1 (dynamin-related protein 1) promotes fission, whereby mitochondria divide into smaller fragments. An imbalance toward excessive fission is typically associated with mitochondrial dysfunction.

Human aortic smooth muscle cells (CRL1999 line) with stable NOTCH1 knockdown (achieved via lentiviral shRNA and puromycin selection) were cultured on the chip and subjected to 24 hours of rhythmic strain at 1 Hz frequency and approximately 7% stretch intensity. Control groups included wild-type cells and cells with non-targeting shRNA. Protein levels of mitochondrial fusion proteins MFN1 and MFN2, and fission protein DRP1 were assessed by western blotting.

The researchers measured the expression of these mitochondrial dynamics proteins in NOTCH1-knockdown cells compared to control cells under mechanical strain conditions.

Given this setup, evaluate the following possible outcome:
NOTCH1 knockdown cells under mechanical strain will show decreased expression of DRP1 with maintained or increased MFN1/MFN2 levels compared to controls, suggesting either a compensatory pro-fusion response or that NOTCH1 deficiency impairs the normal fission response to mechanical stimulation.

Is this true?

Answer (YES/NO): NO